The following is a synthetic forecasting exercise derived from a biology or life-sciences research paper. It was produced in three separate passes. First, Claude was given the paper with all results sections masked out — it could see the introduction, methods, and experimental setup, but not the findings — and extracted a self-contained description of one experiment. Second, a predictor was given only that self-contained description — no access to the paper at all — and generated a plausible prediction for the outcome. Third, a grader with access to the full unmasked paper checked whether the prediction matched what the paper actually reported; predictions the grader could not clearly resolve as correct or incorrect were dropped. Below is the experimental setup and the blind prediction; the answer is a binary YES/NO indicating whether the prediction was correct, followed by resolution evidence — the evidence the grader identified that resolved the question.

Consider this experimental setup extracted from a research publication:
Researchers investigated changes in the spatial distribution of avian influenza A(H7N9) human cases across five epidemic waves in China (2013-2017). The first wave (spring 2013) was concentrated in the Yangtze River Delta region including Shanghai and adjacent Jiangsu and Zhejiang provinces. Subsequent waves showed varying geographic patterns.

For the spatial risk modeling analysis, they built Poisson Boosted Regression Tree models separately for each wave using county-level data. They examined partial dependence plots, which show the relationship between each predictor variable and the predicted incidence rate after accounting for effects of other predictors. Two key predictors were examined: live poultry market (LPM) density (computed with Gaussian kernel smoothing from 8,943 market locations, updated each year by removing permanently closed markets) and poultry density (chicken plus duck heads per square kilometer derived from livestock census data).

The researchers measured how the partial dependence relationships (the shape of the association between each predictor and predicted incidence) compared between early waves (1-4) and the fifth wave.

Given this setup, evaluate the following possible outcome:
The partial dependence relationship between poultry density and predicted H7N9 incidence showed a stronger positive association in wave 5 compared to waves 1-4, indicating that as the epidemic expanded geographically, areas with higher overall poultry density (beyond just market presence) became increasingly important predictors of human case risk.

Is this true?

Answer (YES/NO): YES